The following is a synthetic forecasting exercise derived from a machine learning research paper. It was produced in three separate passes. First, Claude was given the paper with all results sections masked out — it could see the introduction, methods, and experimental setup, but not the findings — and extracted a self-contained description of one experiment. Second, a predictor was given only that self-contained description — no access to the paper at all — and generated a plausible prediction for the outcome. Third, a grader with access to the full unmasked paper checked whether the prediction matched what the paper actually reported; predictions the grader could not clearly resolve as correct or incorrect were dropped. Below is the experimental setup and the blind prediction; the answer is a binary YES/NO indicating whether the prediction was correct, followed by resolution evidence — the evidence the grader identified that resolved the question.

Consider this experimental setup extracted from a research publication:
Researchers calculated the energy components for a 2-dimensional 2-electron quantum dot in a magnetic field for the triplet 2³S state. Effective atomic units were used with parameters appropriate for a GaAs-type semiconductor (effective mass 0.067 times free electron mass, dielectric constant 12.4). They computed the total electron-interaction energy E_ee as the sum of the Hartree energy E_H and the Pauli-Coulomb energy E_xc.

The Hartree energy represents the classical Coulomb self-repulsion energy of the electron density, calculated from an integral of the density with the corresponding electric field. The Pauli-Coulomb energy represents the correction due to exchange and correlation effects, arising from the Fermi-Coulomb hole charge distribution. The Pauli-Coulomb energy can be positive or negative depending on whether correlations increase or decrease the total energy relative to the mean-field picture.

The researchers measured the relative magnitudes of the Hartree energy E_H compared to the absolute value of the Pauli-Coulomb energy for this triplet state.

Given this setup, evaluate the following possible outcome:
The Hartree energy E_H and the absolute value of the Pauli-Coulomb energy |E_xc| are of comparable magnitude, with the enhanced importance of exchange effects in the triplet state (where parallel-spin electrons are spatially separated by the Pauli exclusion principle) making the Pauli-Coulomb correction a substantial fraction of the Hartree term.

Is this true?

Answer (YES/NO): NO